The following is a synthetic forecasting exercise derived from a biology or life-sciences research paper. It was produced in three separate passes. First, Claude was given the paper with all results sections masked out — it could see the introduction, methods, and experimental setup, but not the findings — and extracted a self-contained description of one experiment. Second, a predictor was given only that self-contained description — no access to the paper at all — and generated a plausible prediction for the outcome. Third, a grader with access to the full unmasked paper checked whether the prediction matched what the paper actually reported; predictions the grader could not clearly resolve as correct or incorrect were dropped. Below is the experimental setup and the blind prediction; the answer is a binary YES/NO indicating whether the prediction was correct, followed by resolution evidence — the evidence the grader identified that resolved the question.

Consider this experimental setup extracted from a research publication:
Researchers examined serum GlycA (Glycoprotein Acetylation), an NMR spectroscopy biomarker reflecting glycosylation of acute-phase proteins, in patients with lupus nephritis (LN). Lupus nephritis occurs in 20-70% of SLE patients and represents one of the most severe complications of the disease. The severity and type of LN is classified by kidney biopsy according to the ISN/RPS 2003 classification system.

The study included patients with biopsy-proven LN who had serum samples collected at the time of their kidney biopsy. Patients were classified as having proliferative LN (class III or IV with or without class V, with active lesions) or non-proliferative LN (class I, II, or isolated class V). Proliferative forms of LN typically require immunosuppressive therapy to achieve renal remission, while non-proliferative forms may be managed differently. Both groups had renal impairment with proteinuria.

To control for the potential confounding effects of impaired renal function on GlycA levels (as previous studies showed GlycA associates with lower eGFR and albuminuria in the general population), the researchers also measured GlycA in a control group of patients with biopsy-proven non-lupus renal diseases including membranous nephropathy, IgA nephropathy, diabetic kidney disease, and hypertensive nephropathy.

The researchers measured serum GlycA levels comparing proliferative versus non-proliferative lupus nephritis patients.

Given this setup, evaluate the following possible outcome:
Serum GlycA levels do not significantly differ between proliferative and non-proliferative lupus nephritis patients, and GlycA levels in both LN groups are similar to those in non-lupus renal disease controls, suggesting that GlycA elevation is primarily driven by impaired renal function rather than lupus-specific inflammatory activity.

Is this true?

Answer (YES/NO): NO